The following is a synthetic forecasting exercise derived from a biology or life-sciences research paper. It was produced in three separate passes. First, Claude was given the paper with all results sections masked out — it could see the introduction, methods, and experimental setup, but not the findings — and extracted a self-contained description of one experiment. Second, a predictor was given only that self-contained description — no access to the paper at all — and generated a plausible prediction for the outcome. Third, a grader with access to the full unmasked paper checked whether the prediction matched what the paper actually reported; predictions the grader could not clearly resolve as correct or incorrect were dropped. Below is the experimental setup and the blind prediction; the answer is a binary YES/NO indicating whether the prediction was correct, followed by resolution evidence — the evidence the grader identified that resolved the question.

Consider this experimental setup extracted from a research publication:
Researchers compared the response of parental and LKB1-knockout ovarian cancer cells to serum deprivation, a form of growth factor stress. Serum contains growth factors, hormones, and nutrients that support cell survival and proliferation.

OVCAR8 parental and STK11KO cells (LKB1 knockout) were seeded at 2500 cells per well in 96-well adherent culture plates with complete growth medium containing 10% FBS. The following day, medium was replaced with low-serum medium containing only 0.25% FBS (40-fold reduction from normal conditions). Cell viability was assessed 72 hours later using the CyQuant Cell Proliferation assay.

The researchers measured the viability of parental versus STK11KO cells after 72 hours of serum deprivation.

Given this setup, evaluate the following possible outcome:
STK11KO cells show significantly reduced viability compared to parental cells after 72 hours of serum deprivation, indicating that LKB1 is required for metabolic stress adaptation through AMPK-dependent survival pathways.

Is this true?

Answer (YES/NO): NO